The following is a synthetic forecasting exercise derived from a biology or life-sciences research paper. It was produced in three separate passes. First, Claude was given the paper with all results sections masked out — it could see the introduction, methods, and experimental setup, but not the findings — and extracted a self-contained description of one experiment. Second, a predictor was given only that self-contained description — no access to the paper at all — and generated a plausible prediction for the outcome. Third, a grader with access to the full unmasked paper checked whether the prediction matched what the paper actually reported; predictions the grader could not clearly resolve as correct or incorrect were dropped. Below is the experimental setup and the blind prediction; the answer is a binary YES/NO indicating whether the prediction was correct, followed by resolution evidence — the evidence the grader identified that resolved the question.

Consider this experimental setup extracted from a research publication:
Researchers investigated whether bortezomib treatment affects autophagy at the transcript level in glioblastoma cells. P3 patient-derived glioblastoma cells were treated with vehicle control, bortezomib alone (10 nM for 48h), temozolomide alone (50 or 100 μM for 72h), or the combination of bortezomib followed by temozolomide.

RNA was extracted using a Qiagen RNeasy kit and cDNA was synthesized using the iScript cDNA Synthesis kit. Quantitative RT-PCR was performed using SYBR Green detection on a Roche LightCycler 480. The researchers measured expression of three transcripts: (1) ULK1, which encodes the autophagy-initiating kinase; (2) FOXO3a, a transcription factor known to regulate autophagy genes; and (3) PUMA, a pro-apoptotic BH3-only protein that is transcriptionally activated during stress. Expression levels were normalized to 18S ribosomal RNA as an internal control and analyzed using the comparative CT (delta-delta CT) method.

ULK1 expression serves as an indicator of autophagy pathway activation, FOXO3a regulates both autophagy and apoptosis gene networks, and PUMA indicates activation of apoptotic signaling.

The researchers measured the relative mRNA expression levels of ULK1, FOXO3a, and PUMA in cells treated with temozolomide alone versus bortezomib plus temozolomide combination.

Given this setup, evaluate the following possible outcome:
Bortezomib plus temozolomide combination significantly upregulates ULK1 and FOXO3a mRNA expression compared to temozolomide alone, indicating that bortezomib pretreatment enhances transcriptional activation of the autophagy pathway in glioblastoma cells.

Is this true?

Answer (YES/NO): NO